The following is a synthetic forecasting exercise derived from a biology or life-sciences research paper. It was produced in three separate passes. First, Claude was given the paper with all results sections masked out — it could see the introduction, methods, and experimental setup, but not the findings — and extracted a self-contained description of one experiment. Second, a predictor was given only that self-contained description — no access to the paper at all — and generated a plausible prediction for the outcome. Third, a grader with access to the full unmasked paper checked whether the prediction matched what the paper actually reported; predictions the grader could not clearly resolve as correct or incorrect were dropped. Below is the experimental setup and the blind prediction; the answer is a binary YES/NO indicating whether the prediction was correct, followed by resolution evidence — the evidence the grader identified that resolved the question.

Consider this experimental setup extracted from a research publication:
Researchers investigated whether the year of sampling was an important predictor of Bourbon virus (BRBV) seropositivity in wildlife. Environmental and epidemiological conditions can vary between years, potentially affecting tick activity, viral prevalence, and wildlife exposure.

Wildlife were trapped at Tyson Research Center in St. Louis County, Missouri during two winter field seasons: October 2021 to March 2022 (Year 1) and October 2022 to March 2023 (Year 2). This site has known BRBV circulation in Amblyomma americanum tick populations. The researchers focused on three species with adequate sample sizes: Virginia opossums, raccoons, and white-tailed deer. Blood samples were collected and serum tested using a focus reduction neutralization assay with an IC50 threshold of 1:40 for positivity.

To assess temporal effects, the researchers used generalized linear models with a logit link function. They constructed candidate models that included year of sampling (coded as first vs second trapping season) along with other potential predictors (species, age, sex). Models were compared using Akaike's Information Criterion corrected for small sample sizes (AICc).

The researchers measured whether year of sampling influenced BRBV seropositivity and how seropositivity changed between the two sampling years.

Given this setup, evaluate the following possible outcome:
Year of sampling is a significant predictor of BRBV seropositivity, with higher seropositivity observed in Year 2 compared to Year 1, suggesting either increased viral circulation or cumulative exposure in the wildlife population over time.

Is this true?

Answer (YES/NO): YES